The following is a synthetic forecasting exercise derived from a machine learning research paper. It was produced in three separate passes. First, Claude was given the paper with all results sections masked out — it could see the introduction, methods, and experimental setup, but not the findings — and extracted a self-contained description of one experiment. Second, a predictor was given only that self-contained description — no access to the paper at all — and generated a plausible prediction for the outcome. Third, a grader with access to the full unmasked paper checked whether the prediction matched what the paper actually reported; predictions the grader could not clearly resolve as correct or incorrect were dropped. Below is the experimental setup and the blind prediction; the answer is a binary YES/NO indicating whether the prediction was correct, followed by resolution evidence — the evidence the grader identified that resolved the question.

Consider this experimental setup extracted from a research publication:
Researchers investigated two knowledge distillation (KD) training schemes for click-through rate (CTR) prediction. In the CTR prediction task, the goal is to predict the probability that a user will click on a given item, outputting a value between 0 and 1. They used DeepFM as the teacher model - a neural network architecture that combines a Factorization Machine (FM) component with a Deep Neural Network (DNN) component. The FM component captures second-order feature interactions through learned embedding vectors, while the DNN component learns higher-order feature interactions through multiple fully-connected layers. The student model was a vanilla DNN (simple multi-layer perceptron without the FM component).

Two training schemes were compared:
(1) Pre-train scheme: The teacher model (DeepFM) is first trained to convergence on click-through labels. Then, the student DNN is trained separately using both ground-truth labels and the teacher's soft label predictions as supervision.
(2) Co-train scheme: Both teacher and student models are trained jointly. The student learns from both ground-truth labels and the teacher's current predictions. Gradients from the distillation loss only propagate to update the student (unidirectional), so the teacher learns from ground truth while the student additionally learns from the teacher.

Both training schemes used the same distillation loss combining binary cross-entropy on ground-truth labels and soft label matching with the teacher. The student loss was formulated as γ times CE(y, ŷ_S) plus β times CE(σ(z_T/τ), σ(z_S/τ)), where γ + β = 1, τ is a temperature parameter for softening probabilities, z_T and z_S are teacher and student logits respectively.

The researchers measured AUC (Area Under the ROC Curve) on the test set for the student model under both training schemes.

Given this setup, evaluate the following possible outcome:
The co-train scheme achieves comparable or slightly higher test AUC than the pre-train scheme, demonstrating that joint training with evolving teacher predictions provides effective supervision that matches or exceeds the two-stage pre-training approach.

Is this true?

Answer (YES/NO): NO